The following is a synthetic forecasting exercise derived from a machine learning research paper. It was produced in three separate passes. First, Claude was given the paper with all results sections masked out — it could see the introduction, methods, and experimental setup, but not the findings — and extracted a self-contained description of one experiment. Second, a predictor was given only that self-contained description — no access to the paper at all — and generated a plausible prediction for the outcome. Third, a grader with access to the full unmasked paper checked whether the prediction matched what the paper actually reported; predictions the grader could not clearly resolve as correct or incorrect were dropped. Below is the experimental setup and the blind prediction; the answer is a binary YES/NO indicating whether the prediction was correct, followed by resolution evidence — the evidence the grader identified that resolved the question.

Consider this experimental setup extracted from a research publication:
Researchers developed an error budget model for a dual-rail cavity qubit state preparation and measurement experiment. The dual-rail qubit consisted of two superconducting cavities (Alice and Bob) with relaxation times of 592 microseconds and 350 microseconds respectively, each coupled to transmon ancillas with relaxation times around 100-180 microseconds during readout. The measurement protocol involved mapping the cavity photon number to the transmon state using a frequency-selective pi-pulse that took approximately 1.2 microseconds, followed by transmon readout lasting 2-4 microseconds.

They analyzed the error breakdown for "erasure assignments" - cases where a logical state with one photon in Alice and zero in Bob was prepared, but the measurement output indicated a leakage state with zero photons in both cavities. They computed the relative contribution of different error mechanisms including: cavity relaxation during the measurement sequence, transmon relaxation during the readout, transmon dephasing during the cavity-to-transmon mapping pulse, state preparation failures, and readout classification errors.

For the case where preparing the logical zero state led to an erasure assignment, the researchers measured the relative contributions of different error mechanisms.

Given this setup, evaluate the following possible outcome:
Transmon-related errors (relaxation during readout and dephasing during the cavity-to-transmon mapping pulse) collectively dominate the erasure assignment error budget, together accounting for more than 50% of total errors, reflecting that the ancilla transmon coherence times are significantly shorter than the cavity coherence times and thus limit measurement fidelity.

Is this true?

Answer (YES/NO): YES